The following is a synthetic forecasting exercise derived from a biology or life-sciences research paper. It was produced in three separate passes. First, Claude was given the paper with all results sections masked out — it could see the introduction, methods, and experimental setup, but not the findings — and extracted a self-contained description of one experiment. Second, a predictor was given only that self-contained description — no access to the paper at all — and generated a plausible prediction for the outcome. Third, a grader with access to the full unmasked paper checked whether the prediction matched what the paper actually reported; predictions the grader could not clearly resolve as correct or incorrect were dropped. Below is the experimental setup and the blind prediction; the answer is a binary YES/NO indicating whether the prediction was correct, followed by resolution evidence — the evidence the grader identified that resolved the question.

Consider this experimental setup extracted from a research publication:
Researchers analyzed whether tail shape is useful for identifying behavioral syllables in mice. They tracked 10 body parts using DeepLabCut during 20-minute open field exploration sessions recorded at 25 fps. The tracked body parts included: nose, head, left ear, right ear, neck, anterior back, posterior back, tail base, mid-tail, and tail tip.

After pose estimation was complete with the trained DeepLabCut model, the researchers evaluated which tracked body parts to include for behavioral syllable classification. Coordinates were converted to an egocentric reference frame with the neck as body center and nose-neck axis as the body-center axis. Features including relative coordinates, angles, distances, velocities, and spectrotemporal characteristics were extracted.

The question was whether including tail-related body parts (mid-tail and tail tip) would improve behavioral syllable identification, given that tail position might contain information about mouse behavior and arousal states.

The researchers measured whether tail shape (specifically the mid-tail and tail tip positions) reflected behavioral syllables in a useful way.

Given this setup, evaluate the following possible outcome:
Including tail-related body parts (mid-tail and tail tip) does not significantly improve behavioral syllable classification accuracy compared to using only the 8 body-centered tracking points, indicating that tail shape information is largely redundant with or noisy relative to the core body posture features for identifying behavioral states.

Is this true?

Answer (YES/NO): YES